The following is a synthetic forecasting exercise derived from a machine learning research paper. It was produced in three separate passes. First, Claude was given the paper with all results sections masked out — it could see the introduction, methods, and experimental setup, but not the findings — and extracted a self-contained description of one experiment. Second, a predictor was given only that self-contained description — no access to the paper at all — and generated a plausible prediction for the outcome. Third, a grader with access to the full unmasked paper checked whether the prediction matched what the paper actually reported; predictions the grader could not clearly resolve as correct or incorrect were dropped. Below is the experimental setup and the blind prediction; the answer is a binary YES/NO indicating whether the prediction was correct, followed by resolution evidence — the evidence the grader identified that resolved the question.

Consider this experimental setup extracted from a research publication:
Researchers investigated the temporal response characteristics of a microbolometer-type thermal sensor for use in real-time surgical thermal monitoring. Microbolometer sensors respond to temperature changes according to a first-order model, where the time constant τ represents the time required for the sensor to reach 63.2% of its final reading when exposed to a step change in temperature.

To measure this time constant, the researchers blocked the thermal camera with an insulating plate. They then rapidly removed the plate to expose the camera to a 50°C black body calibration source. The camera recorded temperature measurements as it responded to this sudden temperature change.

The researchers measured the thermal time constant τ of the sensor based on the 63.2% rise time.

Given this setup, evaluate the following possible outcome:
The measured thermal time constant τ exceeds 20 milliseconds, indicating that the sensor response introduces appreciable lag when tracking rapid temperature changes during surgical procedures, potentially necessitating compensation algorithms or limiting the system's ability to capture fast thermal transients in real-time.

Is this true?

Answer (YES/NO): NO